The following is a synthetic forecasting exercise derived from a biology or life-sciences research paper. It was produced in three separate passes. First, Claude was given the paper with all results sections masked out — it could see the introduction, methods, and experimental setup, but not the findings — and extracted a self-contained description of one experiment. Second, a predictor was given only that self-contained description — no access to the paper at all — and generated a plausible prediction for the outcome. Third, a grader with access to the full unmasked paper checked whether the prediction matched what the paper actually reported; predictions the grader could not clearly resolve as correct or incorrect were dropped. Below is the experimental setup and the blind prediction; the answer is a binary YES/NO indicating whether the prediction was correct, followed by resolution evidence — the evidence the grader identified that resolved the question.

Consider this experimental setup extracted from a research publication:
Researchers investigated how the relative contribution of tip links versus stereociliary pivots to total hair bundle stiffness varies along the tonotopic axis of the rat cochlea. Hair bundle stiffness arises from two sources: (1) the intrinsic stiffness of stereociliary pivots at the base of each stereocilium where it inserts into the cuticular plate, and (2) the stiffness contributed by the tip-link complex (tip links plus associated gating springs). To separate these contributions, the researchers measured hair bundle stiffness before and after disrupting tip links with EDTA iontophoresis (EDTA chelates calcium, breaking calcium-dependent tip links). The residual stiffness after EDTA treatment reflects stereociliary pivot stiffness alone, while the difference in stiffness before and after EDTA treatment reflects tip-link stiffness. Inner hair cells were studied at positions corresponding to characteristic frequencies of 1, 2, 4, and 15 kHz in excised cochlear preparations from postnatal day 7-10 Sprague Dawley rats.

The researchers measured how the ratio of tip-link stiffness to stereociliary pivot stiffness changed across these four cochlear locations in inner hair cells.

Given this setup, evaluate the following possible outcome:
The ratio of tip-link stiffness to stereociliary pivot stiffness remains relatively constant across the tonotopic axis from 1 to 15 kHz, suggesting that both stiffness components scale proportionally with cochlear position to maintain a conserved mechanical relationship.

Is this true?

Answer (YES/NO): NO